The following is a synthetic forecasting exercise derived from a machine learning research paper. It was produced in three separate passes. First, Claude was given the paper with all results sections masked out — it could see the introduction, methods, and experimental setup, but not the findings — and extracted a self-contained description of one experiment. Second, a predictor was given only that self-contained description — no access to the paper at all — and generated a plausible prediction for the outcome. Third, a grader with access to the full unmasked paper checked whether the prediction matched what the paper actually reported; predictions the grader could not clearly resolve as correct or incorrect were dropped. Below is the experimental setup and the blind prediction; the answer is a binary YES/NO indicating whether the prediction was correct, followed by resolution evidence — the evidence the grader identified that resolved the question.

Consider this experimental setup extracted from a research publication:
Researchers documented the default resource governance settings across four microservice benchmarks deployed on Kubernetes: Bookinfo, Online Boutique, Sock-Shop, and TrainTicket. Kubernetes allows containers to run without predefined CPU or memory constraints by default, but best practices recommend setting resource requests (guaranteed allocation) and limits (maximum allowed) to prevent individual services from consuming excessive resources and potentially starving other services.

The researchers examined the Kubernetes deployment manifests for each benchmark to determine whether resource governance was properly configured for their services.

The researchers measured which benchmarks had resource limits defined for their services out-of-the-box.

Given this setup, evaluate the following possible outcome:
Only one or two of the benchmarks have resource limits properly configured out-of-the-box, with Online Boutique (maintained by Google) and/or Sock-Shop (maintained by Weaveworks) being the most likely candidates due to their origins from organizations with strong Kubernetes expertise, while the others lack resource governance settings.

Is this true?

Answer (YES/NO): NO